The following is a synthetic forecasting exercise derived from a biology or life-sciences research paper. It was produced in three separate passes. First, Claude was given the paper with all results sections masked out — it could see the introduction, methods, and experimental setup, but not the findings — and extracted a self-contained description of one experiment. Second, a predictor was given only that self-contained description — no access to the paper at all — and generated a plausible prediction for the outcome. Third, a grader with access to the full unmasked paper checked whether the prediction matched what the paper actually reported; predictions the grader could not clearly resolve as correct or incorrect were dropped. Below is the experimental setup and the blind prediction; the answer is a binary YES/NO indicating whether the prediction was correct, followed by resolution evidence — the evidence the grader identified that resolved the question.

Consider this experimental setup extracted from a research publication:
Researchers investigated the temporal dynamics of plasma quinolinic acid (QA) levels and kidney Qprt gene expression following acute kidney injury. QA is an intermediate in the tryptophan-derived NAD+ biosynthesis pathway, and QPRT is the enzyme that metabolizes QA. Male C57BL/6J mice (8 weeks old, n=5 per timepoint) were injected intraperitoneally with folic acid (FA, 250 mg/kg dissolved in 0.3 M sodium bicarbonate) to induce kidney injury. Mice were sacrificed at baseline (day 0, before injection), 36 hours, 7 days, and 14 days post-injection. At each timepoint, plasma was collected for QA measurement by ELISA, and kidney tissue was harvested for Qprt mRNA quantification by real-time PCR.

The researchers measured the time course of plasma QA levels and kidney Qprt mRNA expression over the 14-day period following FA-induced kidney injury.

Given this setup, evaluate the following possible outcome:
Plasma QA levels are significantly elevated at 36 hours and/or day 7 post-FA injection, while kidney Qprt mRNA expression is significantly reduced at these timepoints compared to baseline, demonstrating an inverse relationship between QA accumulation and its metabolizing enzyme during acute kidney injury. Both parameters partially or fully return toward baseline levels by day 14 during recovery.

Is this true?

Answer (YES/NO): NO